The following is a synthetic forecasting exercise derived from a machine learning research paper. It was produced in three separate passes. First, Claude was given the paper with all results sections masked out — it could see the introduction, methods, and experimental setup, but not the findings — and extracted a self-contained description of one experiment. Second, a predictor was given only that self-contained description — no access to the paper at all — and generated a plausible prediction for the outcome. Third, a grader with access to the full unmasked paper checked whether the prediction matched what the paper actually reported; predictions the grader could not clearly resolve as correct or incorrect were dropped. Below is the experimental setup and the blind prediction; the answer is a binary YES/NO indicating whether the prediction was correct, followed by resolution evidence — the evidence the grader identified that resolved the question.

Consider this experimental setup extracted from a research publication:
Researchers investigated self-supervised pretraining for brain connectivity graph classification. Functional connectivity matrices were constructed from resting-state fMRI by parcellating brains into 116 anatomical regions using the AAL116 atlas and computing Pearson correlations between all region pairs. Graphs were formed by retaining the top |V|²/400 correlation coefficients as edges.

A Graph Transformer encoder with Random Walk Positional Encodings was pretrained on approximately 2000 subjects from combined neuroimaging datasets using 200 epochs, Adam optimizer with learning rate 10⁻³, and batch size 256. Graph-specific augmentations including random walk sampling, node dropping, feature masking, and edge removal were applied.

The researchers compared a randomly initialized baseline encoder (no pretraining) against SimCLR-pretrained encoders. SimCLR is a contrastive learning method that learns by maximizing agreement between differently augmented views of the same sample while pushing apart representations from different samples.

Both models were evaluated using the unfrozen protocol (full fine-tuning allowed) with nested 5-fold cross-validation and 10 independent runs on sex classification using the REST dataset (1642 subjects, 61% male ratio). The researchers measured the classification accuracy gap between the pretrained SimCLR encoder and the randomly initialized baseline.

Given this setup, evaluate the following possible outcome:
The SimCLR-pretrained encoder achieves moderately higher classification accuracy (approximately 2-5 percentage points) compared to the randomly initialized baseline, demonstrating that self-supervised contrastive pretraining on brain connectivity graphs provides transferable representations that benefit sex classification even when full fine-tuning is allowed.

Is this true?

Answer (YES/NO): NO